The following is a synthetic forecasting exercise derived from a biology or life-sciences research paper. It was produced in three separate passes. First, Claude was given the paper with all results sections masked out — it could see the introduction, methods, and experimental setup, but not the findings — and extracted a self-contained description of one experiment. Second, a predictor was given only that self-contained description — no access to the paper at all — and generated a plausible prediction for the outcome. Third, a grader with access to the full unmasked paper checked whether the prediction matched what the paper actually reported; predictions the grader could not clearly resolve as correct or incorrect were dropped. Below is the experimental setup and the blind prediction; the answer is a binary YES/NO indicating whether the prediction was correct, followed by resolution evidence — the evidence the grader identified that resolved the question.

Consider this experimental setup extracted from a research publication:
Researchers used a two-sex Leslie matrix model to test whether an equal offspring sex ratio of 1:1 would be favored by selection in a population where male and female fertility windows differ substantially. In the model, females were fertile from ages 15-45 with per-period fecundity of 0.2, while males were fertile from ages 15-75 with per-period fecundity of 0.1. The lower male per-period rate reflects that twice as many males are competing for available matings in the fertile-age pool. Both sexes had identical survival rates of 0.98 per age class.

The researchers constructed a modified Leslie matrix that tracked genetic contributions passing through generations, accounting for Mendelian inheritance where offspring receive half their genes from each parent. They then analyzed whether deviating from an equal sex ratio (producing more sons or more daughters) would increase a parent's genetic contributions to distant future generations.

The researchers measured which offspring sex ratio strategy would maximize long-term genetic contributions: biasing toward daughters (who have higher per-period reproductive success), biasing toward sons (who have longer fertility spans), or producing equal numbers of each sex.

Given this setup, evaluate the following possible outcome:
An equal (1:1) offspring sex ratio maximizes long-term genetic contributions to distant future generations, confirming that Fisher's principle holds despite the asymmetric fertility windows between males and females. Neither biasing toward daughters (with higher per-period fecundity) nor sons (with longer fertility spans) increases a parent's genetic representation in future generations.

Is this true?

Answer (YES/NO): YES